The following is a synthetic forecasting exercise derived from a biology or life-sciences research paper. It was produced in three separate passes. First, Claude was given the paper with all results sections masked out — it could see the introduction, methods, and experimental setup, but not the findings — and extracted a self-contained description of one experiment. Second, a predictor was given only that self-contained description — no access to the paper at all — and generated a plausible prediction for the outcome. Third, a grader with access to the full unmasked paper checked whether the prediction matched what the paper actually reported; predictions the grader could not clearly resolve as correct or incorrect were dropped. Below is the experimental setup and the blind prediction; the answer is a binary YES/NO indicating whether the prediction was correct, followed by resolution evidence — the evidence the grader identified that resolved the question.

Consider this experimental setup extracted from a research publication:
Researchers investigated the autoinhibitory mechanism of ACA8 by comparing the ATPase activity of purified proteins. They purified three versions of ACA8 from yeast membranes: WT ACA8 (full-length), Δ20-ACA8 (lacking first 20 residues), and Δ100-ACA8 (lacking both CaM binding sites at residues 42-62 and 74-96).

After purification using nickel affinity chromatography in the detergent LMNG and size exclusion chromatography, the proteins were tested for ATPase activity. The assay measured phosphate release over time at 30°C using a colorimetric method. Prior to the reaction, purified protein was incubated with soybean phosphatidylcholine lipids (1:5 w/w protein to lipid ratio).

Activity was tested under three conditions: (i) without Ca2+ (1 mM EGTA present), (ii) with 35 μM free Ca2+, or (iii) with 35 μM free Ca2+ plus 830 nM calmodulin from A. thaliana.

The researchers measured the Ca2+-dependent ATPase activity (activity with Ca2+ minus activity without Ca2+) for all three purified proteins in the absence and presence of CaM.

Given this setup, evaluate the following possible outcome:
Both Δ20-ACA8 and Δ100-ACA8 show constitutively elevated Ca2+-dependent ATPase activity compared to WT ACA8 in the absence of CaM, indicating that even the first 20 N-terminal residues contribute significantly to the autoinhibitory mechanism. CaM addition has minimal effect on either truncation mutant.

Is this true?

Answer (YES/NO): NO